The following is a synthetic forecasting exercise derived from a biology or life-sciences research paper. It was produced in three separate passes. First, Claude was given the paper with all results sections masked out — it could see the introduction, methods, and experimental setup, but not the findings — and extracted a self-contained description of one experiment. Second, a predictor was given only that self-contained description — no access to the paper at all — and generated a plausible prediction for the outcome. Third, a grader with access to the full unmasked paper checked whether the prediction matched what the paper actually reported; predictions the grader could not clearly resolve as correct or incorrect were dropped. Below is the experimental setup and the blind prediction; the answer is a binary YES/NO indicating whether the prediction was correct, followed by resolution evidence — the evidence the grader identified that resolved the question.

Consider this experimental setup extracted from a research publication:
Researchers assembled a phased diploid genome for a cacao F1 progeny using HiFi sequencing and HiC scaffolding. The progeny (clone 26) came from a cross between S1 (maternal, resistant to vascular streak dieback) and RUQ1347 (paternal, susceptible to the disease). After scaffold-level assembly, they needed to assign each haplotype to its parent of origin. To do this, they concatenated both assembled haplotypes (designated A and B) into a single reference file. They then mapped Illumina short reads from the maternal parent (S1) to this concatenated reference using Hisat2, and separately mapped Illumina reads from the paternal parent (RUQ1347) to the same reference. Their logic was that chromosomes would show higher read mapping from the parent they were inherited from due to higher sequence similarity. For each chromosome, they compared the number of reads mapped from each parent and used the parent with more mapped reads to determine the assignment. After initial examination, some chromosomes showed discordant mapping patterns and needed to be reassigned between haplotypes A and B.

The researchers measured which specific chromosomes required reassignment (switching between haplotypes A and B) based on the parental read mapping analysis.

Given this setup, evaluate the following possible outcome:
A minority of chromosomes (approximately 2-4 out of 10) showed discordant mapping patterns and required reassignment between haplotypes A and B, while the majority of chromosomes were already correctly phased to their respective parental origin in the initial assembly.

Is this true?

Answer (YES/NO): YES